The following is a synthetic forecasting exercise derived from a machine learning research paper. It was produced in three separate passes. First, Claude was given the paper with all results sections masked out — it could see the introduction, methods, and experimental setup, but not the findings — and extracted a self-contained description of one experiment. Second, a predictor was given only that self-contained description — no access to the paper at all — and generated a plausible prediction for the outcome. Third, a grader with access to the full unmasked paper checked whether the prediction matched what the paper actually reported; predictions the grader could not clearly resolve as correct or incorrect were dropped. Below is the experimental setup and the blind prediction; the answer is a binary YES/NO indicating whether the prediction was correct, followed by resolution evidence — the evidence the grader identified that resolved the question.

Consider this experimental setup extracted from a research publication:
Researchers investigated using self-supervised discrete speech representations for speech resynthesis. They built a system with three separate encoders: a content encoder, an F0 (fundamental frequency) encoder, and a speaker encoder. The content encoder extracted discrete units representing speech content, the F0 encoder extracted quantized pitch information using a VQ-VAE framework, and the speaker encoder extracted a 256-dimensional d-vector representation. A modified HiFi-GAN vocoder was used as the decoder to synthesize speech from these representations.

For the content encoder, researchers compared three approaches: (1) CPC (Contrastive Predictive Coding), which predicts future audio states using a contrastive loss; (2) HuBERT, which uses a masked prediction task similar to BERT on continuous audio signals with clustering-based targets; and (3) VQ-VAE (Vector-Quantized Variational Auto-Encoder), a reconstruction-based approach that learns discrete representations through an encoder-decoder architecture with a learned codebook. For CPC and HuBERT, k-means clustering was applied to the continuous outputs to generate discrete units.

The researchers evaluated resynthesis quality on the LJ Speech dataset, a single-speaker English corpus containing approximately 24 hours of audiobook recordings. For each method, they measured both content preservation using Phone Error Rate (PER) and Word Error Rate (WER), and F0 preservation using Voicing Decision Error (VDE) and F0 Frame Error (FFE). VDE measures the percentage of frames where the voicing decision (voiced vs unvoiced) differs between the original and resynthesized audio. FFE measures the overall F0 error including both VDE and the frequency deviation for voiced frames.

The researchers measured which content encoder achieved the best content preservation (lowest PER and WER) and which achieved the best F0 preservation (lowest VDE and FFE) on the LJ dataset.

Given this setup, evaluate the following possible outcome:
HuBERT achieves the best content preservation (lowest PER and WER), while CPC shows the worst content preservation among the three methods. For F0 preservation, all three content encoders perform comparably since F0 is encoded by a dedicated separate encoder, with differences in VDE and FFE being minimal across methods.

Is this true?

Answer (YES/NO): NO